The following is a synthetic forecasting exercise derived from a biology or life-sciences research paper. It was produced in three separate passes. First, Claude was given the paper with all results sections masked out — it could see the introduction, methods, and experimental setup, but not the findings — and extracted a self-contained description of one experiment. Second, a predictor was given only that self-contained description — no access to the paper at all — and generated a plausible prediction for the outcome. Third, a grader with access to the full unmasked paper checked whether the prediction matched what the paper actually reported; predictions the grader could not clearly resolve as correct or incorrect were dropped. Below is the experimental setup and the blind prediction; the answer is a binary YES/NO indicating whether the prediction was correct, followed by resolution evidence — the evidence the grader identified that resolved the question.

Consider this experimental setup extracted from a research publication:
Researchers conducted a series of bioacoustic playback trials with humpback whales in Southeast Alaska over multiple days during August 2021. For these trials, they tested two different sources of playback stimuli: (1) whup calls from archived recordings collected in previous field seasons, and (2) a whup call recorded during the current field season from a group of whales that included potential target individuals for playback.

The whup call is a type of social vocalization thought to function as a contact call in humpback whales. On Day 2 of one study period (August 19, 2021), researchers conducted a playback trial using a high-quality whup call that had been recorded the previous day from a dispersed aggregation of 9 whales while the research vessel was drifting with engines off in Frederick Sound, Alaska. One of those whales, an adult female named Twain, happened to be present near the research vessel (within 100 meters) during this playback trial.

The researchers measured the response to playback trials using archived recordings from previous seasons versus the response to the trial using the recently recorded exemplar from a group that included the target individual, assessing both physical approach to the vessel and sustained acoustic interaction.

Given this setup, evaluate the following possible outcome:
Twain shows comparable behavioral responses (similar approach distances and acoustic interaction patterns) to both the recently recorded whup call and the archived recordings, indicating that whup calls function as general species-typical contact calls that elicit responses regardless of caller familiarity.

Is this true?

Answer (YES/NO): NO